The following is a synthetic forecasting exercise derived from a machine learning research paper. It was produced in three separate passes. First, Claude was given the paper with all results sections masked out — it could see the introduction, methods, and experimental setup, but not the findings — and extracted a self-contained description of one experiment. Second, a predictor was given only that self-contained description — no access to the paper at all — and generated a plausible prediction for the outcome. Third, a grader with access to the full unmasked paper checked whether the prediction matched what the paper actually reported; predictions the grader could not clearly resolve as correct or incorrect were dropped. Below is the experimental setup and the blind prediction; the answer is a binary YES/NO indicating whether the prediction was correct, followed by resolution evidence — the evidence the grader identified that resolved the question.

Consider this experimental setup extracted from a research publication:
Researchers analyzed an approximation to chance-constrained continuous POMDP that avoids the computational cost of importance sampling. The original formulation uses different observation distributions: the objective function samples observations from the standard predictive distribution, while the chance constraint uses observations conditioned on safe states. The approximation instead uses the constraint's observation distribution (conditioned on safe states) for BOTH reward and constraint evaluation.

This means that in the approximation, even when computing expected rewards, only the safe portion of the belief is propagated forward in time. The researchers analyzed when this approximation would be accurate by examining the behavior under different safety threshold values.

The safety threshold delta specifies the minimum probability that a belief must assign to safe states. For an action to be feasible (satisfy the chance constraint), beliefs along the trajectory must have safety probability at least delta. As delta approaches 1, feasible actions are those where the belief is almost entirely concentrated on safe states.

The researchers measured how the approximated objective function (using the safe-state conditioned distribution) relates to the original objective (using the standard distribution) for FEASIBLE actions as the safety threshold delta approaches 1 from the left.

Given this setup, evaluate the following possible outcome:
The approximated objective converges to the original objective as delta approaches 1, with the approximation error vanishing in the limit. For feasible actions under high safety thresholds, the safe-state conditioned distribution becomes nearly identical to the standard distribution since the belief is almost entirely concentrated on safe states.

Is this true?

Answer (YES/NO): YES